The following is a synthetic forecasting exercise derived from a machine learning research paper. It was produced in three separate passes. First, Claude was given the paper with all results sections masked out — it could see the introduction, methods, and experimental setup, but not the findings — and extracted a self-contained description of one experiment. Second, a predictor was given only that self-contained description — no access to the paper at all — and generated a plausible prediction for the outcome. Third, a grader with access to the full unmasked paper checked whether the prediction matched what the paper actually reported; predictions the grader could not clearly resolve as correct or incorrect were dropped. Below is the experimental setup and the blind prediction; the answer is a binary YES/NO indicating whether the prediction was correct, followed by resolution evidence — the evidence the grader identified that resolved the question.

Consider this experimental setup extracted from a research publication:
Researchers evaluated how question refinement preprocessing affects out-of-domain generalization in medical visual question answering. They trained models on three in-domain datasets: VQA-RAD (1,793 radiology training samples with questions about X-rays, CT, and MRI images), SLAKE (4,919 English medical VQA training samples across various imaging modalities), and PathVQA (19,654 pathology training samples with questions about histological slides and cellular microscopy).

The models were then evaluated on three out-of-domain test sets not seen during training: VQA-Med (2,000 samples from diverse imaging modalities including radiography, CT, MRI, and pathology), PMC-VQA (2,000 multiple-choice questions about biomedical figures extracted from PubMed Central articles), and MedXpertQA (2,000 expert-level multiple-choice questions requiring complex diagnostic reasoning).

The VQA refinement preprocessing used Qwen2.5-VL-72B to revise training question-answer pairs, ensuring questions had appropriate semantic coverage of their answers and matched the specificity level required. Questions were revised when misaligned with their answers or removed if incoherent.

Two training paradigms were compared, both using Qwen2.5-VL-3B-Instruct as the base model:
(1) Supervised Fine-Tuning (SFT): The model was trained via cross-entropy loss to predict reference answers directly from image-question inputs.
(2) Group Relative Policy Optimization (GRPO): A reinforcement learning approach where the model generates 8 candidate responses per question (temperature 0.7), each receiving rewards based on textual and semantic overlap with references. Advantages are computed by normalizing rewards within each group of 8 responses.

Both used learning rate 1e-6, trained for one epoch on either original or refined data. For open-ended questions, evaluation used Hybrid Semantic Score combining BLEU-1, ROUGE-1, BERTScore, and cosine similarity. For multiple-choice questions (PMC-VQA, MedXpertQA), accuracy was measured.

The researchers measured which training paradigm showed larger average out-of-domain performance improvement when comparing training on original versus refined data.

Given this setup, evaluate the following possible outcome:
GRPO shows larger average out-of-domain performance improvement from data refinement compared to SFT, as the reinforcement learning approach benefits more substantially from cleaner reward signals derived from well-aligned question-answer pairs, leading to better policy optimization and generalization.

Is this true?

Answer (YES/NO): NO